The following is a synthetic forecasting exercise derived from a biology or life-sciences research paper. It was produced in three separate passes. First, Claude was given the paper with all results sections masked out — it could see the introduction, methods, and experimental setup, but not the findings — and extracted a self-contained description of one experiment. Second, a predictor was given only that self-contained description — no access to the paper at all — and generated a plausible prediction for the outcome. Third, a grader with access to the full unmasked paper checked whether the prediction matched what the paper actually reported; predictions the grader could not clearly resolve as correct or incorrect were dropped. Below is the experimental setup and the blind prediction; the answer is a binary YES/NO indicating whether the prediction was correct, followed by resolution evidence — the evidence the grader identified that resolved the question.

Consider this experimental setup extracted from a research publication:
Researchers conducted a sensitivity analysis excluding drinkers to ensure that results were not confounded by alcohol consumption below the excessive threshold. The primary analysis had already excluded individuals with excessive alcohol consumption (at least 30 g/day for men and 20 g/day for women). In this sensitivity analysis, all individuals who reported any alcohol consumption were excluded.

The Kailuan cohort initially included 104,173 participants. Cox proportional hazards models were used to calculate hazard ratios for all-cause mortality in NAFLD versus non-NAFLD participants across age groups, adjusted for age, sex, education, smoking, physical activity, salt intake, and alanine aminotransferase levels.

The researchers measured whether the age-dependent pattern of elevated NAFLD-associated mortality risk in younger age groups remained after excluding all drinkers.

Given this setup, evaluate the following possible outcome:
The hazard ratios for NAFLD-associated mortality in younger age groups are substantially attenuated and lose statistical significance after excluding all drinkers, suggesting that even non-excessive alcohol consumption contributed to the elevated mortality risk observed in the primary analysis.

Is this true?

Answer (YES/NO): NO